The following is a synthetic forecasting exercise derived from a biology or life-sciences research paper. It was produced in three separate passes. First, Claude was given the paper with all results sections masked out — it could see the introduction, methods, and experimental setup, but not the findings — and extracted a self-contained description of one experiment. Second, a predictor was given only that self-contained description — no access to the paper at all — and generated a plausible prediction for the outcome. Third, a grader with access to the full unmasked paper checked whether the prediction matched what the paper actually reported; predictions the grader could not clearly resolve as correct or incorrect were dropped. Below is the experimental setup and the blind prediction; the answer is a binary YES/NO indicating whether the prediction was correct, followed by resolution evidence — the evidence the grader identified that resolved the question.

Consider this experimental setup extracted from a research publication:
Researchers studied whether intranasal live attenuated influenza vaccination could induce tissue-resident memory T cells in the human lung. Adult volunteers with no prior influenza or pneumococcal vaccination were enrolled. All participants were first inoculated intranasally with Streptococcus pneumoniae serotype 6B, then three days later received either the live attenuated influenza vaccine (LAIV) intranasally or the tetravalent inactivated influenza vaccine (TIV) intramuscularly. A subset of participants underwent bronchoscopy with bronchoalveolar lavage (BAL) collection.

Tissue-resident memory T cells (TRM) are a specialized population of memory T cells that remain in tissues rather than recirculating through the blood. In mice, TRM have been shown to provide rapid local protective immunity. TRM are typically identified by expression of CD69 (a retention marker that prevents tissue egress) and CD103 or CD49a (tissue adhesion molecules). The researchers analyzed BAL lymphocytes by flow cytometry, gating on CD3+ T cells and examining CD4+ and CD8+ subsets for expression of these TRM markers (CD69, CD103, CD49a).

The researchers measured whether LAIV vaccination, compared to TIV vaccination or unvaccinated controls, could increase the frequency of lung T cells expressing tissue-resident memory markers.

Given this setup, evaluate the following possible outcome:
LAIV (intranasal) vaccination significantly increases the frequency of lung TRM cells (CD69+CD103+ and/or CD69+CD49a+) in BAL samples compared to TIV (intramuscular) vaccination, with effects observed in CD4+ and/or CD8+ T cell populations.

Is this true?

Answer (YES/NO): NO